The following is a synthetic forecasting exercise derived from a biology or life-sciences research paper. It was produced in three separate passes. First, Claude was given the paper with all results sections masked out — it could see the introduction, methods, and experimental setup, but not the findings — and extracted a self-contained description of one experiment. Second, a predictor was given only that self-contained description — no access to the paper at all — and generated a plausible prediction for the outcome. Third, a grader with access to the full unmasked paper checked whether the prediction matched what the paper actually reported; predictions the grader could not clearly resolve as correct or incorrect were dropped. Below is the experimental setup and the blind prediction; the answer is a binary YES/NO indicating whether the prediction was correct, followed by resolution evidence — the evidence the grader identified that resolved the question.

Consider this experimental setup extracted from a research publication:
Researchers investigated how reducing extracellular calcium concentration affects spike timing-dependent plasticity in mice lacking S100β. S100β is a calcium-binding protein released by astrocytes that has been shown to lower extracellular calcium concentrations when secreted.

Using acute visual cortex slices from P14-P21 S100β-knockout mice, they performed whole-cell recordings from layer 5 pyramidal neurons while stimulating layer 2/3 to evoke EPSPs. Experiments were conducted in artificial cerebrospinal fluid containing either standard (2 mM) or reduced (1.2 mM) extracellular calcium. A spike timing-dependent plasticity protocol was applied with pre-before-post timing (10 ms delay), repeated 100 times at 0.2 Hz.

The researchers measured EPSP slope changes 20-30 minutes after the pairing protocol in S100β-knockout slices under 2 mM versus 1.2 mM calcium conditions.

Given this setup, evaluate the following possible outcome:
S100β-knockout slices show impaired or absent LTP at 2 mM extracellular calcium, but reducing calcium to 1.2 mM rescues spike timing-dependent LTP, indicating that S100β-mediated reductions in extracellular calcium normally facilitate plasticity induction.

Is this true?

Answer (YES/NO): NO